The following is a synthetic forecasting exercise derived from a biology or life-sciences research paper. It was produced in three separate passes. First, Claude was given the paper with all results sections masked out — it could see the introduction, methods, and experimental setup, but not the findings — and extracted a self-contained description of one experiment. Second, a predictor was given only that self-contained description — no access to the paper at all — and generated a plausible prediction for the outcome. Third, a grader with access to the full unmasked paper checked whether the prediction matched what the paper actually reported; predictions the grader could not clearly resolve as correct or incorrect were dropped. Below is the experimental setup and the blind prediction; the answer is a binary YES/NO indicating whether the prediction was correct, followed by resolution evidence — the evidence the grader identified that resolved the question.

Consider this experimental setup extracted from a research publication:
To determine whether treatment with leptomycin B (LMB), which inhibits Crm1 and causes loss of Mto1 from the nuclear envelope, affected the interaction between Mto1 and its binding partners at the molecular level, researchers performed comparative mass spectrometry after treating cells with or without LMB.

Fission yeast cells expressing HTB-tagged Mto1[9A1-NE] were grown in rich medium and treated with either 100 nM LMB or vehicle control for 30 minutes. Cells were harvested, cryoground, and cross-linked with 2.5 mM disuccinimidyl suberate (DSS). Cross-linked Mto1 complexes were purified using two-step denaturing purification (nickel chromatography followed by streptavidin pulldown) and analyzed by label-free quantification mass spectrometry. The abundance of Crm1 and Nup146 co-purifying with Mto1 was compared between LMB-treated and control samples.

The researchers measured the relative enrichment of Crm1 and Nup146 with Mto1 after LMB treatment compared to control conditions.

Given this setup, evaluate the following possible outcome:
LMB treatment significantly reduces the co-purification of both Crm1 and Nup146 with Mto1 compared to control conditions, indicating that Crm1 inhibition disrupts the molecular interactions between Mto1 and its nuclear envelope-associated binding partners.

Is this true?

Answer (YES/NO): YES